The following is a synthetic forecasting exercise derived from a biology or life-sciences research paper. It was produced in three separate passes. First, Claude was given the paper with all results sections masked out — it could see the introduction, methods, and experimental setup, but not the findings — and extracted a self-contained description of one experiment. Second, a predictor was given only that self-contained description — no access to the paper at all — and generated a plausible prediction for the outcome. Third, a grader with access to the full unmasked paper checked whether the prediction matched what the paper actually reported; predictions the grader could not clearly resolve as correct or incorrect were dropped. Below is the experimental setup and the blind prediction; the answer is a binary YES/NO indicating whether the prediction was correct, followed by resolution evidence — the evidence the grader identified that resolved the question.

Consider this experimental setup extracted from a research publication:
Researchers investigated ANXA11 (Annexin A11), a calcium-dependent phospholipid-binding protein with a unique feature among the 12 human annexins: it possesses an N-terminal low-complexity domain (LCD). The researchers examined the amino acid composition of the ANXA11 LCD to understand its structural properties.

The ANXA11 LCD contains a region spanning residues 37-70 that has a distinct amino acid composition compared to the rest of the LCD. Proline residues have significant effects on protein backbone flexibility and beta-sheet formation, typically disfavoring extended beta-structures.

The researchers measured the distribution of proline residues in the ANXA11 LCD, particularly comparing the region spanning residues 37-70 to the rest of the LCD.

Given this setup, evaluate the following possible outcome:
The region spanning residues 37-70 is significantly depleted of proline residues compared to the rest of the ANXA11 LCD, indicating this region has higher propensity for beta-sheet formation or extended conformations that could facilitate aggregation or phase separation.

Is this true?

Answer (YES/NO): YES